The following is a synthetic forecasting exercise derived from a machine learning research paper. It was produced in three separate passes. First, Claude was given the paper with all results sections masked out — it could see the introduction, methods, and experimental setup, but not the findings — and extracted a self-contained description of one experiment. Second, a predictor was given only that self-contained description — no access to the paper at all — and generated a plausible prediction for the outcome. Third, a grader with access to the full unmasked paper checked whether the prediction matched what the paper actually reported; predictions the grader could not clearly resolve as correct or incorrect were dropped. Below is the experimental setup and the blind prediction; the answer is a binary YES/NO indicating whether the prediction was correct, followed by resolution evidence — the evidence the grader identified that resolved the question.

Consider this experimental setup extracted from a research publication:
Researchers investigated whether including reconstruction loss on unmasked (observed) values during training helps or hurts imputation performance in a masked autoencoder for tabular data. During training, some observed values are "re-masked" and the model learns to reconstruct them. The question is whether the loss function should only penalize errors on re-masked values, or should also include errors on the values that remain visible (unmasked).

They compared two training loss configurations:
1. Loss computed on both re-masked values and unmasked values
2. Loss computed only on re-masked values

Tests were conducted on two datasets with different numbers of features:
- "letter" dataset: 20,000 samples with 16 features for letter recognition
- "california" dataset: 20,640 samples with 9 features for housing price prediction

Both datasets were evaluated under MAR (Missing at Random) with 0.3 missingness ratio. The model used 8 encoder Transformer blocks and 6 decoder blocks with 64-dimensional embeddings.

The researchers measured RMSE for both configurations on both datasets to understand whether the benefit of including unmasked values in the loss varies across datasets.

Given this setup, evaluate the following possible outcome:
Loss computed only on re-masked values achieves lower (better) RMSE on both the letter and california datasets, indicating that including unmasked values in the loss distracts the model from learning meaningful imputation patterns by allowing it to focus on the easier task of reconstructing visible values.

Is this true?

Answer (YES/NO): NO